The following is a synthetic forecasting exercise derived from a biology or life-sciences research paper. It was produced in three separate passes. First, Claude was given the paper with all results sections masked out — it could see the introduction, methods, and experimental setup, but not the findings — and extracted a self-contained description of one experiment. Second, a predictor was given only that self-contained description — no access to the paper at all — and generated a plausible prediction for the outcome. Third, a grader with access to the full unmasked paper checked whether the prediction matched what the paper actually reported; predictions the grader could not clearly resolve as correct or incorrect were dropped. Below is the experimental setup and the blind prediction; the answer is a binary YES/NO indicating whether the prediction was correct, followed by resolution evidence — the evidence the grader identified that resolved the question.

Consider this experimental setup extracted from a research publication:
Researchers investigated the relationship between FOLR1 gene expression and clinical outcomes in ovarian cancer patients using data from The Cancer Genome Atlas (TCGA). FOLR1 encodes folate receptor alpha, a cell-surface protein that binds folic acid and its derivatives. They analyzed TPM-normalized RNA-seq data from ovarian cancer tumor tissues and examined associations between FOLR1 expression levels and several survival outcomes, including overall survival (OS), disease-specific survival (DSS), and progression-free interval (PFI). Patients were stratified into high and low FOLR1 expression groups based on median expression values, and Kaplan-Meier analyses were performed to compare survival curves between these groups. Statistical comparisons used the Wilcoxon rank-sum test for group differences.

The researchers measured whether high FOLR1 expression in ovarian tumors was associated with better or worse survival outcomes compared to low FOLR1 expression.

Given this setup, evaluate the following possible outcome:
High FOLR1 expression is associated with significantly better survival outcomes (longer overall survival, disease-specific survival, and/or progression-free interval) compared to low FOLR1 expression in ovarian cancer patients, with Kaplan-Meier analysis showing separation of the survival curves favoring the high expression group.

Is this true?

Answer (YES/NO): NO